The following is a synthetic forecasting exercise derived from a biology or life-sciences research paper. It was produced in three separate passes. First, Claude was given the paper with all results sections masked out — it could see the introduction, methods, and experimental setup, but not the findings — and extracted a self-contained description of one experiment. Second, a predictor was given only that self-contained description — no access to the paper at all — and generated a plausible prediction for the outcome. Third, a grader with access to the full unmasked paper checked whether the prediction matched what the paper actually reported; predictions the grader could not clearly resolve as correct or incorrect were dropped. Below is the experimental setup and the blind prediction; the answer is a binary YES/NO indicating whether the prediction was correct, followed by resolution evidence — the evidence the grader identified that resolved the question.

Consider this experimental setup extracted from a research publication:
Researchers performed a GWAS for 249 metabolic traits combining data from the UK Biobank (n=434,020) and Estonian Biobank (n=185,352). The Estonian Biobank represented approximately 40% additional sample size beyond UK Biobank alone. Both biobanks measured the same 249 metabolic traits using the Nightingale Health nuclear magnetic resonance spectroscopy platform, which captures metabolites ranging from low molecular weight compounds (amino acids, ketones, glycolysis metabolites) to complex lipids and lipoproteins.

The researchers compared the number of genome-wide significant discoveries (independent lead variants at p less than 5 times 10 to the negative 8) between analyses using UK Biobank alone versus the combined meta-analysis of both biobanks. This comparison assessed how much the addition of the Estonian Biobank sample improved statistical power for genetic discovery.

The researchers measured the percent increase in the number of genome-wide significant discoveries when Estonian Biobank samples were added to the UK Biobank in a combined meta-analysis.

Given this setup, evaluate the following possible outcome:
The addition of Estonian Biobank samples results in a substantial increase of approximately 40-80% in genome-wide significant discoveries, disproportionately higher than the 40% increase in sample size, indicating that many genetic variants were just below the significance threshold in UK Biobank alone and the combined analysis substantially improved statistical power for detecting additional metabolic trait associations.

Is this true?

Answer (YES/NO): YES